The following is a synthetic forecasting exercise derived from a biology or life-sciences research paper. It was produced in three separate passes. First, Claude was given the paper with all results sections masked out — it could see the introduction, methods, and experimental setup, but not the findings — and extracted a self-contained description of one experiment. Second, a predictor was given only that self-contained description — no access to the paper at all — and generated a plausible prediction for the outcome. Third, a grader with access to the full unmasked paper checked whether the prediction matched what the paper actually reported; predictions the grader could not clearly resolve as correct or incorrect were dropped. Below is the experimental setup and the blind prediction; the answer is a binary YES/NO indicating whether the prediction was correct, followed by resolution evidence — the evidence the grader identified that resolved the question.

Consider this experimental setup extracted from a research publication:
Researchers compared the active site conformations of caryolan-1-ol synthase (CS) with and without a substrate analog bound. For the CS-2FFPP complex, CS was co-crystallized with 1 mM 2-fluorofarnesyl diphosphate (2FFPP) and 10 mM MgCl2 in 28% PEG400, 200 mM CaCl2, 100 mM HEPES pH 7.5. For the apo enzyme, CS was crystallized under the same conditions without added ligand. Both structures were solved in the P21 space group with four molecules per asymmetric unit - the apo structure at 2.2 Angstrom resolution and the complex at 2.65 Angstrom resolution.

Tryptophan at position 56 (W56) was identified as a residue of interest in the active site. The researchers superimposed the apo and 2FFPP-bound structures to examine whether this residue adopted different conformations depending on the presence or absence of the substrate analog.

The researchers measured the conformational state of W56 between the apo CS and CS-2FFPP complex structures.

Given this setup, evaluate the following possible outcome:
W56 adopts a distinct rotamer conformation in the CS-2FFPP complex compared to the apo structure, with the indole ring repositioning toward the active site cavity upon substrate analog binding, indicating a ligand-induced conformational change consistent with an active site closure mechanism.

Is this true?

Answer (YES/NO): NO